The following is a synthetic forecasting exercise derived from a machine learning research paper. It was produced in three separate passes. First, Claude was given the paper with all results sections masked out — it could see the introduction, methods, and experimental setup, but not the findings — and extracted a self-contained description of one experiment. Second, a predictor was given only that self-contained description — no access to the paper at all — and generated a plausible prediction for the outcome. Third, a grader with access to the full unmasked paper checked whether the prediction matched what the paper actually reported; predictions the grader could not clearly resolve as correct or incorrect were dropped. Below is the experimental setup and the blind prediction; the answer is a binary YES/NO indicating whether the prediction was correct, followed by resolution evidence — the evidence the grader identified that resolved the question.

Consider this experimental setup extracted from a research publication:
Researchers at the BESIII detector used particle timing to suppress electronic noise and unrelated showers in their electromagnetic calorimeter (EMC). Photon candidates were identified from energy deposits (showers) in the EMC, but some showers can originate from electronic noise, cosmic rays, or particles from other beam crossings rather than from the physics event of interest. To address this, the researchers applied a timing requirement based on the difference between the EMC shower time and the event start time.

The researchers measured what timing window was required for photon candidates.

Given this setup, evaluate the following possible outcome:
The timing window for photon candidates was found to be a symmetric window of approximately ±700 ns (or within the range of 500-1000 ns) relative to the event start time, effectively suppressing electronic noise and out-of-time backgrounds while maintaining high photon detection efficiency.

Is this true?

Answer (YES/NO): NO